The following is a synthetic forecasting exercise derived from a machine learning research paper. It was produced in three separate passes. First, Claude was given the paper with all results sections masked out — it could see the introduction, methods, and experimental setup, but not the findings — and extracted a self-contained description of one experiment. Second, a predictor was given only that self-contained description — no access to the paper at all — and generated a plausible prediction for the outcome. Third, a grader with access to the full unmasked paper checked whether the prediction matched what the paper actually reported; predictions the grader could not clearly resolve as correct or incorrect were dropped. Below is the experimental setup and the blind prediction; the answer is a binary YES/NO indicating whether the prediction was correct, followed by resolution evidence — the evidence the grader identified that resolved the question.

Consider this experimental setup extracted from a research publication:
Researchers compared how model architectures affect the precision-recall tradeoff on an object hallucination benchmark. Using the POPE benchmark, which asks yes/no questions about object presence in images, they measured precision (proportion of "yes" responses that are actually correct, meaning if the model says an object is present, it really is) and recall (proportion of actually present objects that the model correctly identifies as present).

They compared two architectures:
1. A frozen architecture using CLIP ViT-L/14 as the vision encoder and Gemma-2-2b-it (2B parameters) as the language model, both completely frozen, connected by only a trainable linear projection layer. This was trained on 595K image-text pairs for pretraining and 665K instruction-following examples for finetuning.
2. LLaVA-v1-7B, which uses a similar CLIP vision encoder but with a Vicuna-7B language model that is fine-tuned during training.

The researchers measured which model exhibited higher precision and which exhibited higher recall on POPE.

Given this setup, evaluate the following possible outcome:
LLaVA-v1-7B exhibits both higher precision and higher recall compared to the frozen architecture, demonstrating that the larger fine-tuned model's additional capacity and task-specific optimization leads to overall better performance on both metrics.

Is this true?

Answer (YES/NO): NO